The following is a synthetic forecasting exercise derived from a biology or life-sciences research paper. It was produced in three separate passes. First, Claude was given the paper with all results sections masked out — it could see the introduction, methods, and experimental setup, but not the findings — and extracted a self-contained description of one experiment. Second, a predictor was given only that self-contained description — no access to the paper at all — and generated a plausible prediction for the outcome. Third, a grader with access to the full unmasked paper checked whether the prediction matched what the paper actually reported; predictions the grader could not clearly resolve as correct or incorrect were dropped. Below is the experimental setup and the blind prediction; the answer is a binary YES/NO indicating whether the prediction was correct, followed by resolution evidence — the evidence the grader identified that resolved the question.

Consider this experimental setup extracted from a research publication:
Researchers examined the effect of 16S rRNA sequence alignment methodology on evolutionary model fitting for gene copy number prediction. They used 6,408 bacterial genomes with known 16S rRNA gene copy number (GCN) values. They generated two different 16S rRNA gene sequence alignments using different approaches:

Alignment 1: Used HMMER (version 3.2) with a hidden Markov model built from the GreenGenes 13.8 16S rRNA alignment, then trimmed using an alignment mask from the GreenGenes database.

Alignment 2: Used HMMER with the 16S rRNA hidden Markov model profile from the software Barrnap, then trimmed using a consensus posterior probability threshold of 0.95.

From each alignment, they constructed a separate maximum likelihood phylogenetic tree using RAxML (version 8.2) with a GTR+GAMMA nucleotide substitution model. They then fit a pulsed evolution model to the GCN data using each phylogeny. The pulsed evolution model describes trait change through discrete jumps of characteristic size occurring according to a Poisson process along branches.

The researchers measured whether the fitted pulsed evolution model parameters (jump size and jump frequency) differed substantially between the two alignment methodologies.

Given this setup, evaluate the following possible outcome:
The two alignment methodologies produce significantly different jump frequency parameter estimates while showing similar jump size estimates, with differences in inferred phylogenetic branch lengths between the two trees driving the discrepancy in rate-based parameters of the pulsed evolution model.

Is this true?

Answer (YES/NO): NO